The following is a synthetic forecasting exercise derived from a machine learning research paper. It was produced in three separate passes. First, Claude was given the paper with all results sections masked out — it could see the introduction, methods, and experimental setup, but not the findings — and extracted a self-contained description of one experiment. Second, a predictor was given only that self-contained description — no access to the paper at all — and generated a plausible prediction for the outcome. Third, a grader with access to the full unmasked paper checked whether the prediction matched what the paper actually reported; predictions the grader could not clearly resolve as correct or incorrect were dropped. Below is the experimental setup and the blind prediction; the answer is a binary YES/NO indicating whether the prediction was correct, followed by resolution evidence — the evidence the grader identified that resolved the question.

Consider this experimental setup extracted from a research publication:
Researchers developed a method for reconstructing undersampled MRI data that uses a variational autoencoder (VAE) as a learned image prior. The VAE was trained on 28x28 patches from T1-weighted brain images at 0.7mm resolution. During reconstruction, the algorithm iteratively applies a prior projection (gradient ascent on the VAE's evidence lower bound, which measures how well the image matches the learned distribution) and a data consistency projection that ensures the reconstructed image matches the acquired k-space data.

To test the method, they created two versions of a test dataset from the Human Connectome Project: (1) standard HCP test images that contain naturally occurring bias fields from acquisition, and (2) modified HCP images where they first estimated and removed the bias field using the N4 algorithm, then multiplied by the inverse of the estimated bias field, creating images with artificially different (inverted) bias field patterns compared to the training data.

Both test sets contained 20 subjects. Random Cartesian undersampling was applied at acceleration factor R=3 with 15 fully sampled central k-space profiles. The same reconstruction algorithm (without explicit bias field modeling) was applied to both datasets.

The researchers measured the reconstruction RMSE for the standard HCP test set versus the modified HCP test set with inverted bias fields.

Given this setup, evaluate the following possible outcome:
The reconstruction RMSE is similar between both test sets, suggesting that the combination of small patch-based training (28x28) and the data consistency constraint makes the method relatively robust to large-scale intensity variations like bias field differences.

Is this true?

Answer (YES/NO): YES